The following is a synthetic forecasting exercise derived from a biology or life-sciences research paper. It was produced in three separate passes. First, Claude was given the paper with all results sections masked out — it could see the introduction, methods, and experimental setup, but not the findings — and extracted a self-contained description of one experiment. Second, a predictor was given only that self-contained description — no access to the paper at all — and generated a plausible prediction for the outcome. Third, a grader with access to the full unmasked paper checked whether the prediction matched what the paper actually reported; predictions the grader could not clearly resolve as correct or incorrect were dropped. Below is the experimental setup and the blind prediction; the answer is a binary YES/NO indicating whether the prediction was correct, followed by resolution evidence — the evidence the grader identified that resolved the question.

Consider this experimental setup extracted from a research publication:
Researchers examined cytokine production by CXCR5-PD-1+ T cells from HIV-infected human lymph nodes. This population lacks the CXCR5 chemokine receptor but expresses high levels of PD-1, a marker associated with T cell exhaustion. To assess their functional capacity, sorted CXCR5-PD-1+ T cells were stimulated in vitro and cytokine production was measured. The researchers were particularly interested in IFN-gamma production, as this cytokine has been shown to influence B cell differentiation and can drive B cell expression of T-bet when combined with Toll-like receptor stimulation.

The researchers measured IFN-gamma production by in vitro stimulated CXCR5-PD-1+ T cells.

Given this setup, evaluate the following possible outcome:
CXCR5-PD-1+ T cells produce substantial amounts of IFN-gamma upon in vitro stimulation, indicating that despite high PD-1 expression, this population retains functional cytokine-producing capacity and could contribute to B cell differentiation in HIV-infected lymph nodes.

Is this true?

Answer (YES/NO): YES